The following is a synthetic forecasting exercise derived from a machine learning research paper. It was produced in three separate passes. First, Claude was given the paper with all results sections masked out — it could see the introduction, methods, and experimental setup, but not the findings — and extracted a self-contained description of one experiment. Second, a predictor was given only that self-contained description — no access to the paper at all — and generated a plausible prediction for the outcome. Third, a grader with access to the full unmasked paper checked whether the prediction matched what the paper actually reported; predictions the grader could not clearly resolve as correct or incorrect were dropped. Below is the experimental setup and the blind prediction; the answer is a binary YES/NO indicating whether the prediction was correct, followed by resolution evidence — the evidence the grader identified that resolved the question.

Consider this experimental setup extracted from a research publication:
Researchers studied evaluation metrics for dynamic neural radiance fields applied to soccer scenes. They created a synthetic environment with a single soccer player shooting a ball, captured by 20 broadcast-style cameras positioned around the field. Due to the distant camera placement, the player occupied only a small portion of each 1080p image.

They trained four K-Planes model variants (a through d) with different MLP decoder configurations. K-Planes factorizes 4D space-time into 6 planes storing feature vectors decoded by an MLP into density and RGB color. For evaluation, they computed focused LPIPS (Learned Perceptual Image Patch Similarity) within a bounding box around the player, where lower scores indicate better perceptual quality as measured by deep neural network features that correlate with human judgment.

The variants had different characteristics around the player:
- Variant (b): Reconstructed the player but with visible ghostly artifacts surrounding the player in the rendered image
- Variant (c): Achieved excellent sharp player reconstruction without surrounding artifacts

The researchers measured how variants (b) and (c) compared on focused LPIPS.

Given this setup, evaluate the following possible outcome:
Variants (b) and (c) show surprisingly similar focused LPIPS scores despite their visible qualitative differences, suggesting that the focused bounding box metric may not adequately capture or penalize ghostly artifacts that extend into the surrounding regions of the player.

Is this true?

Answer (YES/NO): NO